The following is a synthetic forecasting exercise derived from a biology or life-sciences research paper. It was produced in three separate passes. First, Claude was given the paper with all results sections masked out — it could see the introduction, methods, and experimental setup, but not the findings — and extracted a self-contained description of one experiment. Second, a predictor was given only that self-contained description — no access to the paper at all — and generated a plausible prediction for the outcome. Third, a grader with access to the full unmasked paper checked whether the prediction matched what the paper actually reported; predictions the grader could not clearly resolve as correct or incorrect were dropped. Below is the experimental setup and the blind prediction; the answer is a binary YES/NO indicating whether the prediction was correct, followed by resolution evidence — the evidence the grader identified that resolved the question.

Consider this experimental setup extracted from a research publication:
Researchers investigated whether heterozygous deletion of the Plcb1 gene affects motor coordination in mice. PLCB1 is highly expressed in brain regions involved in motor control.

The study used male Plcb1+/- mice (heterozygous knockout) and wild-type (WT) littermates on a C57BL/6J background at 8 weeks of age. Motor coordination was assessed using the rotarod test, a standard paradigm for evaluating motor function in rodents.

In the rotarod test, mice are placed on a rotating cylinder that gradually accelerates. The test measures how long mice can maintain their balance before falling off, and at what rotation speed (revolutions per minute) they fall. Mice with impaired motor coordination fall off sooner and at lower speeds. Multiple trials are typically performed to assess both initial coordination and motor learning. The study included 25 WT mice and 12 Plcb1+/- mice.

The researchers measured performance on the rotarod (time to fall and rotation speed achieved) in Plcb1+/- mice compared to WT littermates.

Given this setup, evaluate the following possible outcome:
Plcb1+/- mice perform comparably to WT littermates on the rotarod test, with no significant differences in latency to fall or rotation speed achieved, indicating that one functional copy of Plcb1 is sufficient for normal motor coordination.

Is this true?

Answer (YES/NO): YES